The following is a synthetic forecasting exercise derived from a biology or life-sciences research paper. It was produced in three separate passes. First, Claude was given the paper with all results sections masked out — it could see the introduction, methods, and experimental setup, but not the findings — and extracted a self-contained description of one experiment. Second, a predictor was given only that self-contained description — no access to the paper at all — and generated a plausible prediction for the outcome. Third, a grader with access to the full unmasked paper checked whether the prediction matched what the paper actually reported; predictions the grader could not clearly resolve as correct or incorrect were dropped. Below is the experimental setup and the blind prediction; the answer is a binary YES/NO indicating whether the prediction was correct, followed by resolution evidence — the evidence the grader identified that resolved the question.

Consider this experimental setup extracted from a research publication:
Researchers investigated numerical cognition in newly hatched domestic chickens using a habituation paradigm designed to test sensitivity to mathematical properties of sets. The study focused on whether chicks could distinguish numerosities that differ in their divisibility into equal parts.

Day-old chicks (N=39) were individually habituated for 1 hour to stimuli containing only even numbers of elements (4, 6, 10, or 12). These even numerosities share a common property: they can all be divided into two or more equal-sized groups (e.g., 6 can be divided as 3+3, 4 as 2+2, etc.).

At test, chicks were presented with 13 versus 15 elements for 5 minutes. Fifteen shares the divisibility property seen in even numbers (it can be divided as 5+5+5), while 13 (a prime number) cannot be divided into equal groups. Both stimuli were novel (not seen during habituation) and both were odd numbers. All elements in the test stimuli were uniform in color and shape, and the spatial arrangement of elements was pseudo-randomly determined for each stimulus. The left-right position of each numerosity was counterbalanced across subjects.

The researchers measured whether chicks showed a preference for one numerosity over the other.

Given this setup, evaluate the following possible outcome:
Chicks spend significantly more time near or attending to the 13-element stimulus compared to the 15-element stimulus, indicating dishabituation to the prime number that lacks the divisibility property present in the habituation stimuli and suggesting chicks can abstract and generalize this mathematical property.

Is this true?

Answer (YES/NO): NO